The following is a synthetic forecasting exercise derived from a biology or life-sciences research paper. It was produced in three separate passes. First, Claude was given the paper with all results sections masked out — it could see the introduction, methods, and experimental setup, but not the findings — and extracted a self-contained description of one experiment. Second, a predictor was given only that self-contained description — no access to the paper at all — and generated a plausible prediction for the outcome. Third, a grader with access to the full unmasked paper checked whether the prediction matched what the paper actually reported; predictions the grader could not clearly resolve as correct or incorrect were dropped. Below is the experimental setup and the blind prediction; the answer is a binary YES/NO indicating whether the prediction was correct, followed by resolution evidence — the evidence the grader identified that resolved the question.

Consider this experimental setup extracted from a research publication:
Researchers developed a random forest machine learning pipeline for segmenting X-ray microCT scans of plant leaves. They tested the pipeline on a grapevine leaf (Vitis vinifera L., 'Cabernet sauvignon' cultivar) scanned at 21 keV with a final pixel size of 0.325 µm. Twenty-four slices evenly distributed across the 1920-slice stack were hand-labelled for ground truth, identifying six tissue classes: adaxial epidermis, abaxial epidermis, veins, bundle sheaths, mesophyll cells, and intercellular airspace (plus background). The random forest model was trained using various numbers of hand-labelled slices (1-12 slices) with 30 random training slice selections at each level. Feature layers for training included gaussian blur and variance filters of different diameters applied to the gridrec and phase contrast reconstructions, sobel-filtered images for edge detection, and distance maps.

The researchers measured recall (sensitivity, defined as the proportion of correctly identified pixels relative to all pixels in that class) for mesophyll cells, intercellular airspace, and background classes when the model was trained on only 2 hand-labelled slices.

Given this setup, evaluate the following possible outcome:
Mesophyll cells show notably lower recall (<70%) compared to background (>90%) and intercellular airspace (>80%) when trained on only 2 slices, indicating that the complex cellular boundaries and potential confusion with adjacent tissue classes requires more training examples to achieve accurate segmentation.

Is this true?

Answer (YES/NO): NO